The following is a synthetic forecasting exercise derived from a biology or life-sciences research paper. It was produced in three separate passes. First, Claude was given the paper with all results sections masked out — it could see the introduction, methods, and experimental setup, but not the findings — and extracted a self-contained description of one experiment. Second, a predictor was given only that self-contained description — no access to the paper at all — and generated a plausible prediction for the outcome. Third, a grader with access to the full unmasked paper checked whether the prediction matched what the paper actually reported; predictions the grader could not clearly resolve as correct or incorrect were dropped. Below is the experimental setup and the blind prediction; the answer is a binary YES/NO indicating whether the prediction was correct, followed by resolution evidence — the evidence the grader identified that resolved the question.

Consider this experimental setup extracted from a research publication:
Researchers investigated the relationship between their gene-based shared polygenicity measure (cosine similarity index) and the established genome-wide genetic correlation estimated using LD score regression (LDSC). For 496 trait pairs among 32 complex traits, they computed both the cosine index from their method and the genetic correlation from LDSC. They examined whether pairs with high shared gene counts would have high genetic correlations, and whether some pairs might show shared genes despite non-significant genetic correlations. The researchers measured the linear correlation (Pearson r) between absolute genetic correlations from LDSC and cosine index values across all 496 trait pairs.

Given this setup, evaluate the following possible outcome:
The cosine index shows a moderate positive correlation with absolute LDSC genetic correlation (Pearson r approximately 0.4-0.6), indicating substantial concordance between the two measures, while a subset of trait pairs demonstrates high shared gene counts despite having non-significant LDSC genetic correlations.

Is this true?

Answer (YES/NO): NO